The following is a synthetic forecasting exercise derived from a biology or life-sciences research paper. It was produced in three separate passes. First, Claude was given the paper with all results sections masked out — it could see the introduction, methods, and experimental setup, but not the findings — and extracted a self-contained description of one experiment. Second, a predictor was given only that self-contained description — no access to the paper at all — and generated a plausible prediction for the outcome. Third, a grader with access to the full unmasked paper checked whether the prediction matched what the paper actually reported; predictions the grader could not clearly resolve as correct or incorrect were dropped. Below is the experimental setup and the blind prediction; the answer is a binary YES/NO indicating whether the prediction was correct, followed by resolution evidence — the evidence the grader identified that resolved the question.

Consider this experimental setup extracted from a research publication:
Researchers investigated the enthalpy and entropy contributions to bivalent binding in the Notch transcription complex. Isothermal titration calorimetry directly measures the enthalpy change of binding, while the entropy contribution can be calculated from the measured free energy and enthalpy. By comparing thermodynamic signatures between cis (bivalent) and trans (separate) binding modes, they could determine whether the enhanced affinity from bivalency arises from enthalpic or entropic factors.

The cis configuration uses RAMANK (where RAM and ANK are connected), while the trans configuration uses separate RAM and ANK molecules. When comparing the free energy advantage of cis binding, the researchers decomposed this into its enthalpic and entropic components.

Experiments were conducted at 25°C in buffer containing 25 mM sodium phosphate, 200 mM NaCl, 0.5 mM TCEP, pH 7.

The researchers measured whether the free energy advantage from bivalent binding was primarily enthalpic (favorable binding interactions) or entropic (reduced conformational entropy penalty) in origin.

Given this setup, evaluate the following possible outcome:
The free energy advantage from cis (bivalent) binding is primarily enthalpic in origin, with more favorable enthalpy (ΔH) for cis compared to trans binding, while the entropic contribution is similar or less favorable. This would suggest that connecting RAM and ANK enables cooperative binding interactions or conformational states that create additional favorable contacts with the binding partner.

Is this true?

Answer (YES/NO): NO